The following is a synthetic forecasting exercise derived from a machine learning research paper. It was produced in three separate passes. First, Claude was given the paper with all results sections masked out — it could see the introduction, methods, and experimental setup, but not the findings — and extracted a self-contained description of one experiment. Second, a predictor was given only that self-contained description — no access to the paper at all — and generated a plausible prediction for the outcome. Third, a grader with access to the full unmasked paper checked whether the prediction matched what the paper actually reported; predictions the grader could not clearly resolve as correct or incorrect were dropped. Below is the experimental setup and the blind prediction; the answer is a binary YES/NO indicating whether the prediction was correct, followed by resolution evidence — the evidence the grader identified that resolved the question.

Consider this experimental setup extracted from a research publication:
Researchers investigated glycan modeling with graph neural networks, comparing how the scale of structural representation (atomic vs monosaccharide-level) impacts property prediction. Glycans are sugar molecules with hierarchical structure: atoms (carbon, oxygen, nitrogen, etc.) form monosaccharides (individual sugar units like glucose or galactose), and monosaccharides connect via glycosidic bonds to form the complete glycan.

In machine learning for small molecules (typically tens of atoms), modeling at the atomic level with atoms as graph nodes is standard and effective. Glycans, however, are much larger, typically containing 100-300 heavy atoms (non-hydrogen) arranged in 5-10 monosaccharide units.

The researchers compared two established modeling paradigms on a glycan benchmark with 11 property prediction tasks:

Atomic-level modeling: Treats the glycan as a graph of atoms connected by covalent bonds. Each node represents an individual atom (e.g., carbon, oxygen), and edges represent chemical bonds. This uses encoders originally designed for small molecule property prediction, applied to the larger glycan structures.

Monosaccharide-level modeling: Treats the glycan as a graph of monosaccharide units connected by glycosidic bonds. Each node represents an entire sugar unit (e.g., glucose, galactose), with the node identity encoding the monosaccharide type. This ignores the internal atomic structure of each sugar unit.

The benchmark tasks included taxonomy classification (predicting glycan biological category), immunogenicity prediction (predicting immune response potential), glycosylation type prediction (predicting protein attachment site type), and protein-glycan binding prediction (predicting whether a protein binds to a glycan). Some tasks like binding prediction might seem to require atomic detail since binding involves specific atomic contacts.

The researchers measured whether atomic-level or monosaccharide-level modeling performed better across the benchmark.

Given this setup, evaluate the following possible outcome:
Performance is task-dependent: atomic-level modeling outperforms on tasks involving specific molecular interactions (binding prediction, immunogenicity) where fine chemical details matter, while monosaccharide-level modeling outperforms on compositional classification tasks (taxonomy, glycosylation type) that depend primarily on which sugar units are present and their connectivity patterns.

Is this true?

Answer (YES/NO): NO